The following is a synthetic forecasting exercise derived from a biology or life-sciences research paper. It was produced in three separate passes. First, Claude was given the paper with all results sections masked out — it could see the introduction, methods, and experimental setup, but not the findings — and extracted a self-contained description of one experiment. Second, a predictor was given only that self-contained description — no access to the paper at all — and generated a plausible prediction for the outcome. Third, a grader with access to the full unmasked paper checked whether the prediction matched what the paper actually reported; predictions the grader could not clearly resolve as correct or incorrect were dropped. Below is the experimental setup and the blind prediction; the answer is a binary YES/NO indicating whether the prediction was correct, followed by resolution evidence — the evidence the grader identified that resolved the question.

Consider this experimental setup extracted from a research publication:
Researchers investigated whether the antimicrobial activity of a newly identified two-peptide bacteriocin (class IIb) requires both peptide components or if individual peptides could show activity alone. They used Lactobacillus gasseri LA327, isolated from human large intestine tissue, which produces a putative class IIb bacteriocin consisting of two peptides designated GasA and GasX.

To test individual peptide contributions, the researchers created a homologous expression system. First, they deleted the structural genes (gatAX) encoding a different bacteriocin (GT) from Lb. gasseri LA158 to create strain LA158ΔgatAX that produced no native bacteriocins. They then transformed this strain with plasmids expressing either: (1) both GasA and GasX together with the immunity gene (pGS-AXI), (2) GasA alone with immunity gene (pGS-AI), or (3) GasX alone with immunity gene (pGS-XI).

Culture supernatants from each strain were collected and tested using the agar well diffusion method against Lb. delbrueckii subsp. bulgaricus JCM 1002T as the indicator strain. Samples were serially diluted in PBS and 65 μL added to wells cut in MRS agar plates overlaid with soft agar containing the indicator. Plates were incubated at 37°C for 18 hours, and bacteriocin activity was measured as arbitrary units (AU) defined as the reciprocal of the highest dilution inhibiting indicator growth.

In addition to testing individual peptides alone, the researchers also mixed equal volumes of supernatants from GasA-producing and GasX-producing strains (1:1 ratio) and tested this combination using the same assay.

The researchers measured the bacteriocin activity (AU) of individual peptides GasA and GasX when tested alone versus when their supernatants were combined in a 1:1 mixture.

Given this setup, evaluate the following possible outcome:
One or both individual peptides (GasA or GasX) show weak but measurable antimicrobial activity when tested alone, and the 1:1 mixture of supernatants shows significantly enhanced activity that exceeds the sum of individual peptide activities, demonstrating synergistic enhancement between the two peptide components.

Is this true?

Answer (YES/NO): NO